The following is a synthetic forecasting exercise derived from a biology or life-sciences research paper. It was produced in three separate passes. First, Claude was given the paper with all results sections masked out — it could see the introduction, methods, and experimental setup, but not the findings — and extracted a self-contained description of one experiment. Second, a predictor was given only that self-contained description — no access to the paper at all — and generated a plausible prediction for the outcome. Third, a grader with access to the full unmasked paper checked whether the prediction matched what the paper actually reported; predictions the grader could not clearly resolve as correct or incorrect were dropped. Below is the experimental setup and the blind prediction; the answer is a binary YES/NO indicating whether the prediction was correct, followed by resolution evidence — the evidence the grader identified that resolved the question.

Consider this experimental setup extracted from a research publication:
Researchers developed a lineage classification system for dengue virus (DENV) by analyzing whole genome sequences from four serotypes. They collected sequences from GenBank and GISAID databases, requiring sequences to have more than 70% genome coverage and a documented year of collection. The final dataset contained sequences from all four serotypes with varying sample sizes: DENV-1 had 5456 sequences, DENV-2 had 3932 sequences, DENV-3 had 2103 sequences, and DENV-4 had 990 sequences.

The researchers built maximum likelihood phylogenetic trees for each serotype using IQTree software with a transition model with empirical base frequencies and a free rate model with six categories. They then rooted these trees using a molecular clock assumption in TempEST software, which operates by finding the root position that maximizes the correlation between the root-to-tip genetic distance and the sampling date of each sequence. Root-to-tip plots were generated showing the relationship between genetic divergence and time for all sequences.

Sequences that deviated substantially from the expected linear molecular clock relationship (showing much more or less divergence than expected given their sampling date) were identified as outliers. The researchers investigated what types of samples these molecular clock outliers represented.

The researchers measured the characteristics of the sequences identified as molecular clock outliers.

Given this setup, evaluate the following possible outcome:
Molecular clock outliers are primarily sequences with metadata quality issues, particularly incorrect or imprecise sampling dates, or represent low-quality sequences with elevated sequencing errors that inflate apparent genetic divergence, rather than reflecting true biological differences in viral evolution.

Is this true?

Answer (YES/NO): NO